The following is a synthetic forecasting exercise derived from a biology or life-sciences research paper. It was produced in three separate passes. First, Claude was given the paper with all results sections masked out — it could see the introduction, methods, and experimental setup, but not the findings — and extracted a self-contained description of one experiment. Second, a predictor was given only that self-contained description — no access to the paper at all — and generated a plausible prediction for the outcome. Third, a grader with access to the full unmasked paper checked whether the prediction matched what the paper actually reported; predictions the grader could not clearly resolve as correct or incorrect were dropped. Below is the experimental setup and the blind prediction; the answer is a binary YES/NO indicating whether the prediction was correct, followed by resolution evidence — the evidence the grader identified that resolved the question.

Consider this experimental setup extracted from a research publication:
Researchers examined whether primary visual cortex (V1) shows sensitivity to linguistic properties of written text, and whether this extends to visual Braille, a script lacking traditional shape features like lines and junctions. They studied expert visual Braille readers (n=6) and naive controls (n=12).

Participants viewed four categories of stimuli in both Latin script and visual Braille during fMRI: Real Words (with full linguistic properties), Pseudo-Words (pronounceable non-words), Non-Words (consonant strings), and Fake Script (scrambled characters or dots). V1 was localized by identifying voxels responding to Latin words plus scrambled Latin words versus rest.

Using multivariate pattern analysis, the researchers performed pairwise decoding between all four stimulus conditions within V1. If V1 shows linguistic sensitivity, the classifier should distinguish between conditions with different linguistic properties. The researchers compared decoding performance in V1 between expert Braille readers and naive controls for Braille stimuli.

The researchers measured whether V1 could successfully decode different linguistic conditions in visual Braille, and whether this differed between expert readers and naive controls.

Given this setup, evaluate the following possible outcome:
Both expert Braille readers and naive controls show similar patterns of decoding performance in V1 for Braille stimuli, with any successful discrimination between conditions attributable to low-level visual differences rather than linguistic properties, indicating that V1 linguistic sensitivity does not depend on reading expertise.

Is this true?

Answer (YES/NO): NO